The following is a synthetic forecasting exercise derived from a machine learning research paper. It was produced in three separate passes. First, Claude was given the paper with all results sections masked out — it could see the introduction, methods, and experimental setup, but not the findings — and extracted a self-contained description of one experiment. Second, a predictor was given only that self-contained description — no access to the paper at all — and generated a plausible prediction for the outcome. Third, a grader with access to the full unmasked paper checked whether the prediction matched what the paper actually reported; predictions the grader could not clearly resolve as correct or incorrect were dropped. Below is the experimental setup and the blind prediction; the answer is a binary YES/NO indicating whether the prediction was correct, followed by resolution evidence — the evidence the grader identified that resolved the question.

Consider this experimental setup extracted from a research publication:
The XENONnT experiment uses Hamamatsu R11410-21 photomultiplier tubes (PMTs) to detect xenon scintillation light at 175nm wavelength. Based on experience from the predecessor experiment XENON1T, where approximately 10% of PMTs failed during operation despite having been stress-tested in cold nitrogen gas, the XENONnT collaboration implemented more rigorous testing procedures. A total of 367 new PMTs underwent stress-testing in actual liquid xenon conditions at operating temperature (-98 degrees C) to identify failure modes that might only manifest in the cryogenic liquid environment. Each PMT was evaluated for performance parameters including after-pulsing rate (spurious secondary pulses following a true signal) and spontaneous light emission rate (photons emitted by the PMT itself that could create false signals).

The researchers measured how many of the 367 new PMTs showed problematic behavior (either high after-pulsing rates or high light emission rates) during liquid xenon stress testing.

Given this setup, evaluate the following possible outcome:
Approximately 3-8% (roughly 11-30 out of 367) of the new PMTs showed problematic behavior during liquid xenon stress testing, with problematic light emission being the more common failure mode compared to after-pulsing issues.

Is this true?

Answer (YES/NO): NO